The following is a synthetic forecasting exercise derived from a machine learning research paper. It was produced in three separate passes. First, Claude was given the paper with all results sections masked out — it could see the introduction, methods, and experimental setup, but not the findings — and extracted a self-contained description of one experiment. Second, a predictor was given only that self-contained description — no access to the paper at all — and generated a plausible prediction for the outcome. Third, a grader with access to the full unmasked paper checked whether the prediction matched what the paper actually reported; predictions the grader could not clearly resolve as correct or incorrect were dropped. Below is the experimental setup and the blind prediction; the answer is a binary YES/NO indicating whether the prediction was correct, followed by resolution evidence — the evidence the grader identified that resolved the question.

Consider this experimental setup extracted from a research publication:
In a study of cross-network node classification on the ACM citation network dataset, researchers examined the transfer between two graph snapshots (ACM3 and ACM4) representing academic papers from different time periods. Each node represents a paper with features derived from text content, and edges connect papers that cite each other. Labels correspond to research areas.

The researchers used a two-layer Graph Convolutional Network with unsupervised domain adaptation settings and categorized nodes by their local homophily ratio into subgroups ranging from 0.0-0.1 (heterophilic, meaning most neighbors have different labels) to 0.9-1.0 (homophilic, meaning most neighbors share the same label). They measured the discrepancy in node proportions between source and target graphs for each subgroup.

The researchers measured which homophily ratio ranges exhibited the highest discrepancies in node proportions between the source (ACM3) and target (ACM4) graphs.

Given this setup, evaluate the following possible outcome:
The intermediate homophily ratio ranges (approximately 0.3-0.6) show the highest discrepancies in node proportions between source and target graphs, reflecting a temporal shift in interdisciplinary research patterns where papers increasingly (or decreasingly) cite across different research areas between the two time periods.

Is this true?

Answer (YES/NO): NO